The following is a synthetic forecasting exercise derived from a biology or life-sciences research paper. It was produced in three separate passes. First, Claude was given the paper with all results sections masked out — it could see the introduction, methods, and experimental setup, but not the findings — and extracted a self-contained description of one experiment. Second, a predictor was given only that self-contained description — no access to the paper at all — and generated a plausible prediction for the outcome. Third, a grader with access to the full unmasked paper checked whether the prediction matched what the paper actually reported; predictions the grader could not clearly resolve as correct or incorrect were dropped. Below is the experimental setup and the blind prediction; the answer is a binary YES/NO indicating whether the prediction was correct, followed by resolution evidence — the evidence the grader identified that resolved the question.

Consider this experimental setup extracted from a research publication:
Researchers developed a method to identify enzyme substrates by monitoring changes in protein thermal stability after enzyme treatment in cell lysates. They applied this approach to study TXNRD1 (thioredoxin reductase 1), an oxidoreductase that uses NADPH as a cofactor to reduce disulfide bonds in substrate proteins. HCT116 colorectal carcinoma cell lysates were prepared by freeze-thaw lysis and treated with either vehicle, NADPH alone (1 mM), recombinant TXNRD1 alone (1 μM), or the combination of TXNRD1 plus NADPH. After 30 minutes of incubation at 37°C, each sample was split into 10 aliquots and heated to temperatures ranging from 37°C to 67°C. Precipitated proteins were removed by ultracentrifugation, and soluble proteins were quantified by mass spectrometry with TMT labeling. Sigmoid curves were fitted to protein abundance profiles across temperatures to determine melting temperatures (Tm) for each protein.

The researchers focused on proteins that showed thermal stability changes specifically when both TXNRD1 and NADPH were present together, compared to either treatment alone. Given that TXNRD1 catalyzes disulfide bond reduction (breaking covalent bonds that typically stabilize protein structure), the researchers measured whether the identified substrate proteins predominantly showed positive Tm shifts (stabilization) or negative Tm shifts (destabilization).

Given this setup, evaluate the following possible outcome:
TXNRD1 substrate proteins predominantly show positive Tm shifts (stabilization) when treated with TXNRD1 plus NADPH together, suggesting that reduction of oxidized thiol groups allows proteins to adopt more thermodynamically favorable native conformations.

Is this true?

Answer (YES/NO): NO